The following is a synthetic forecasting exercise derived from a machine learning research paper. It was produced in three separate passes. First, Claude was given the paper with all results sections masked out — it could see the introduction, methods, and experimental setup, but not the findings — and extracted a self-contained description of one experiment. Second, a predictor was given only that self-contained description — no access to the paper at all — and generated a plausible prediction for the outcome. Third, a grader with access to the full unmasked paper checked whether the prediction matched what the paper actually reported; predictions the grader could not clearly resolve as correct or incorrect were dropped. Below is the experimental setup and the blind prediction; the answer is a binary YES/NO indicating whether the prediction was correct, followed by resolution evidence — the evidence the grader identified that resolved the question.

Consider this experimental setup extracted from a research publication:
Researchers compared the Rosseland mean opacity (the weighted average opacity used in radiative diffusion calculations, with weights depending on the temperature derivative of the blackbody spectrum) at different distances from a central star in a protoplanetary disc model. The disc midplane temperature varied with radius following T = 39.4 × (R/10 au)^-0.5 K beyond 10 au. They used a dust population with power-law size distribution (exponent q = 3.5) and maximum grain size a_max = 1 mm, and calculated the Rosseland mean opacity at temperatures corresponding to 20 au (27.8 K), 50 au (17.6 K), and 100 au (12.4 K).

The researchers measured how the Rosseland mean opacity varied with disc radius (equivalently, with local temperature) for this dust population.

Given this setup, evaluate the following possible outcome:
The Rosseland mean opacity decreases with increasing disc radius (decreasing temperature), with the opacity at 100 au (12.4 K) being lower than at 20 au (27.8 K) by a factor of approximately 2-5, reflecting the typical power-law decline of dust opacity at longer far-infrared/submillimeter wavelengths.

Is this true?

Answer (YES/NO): NO